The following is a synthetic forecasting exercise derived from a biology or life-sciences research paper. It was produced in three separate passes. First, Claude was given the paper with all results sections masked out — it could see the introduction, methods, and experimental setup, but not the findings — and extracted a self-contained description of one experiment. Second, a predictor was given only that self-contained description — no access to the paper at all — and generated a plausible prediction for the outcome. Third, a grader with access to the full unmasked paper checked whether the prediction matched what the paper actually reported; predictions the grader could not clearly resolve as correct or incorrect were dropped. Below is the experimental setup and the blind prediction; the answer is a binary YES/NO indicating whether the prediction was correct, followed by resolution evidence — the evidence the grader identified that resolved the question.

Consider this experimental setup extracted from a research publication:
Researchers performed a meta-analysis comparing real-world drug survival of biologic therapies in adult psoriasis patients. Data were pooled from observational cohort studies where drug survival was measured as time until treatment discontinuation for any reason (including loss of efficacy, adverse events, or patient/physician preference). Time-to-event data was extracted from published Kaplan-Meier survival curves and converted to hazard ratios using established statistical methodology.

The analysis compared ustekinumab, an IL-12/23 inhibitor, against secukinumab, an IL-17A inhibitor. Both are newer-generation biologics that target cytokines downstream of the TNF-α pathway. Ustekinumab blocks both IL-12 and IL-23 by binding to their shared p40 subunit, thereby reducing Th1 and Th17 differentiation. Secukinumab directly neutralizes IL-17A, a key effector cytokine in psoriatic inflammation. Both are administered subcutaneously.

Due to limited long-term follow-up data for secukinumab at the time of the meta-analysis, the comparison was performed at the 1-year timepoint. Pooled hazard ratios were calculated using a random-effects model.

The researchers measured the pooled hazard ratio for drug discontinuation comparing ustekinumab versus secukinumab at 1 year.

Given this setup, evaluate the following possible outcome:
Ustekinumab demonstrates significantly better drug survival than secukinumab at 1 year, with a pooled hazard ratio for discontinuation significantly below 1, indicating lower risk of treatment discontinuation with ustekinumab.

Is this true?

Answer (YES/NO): YES